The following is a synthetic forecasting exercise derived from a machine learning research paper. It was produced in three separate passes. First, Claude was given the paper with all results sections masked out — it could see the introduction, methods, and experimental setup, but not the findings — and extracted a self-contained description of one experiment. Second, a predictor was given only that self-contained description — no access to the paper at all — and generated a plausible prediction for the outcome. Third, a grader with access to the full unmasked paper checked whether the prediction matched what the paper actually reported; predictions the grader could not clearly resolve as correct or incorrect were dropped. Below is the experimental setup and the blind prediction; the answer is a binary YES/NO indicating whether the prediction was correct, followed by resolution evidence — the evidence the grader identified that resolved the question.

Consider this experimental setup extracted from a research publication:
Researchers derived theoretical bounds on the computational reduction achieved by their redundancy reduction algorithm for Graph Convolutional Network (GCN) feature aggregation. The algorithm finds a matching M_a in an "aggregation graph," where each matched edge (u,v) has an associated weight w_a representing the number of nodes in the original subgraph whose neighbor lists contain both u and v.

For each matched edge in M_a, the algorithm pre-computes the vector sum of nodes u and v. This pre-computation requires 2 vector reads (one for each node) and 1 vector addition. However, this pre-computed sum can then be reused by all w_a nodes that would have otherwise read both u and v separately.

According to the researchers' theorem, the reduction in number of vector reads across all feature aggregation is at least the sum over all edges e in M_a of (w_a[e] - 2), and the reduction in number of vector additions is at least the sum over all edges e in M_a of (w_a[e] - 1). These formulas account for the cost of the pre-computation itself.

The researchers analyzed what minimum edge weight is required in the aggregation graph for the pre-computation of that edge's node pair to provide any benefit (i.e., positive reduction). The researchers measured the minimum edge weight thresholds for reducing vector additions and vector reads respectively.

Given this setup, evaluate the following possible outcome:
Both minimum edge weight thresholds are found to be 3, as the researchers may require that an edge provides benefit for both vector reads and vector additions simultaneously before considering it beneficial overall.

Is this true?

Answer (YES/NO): NO